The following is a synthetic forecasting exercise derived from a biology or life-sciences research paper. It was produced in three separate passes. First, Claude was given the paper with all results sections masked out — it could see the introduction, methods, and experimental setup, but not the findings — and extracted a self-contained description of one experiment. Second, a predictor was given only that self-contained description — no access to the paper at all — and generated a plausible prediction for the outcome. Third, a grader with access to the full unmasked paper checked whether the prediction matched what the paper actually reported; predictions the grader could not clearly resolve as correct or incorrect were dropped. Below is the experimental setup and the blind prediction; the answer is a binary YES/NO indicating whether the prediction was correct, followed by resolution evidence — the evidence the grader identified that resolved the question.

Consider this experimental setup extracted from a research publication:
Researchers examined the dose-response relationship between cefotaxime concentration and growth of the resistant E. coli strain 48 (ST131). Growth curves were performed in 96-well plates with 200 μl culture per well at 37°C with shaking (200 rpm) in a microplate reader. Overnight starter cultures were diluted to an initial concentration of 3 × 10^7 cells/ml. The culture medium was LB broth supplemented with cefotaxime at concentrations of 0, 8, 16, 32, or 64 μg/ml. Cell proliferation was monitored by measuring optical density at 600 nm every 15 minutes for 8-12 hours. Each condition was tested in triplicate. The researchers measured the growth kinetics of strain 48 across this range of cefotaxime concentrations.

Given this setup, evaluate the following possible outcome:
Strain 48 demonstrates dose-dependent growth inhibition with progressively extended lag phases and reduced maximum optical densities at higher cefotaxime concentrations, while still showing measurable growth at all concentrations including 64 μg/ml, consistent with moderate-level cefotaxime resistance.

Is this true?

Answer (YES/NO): NO